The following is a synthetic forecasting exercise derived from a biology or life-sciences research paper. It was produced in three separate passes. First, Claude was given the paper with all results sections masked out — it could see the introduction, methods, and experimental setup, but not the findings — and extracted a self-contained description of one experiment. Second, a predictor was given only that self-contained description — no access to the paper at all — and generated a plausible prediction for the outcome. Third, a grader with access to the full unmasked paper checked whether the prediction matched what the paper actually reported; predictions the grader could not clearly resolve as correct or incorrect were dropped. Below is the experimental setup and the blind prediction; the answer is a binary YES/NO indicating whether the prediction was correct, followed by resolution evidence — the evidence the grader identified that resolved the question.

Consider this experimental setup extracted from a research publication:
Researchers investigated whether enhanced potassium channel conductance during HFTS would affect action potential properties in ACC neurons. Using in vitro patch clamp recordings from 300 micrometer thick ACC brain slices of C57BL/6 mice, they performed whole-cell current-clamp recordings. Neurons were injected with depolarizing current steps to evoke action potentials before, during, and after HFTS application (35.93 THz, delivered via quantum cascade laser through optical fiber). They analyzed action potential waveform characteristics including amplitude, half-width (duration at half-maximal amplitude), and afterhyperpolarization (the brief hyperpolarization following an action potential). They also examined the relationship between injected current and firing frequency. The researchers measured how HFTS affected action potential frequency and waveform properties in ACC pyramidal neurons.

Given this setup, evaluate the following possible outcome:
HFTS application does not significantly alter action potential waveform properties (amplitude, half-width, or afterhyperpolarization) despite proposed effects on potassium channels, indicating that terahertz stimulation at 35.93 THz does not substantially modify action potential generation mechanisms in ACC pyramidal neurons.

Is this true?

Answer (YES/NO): NO